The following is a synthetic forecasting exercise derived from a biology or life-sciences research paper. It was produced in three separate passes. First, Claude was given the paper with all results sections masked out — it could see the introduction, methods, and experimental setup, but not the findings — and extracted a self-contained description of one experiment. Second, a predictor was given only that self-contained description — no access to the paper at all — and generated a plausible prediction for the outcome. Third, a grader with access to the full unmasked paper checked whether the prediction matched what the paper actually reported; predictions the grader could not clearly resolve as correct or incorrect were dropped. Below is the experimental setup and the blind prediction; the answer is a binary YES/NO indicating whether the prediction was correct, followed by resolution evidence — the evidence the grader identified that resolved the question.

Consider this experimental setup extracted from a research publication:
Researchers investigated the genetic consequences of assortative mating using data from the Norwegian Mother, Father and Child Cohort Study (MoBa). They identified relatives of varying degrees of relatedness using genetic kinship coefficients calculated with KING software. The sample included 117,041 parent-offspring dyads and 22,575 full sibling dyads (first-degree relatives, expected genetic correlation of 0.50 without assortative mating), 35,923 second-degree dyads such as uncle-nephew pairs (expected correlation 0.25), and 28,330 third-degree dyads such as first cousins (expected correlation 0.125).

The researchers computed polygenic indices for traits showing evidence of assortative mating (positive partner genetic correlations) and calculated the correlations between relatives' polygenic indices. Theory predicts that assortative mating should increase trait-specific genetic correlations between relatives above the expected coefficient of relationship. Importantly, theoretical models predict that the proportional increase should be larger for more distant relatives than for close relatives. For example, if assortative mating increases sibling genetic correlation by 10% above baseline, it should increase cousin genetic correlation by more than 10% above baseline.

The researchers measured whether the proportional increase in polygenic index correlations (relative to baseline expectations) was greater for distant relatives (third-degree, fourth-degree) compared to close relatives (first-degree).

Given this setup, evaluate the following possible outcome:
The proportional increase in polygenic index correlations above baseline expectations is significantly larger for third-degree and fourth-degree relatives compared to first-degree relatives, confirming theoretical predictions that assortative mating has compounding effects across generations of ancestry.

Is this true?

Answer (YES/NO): YES